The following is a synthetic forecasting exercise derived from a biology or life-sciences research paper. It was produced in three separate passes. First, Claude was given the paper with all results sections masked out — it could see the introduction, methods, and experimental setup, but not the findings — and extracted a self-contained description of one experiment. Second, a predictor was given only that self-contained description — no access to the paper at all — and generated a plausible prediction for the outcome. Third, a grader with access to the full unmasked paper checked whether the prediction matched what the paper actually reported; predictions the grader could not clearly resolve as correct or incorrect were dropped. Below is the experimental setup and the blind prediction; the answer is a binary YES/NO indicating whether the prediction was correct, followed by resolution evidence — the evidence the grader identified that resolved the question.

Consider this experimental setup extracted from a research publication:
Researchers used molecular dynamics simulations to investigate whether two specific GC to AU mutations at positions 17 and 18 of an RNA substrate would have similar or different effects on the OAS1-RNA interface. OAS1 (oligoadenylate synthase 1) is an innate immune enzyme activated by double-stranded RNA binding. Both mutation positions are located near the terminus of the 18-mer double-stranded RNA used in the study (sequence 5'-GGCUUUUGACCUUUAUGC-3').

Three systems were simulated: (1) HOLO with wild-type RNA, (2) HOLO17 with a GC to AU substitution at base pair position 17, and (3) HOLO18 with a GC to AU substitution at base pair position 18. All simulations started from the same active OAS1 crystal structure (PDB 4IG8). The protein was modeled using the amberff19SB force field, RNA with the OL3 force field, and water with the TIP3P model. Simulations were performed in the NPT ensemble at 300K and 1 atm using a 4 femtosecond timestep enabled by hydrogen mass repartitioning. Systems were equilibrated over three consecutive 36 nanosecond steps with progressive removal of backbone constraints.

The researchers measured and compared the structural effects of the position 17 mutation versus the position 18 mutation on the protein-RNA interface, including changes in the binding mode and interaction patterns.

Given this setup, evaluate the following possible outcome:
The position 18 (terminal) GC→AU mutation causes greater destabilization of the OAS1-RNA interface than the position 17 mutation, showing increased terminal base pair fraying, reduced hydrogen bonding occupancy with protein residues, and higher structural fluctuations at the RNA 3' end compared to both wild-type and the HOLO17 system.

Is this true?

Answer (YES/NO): NO